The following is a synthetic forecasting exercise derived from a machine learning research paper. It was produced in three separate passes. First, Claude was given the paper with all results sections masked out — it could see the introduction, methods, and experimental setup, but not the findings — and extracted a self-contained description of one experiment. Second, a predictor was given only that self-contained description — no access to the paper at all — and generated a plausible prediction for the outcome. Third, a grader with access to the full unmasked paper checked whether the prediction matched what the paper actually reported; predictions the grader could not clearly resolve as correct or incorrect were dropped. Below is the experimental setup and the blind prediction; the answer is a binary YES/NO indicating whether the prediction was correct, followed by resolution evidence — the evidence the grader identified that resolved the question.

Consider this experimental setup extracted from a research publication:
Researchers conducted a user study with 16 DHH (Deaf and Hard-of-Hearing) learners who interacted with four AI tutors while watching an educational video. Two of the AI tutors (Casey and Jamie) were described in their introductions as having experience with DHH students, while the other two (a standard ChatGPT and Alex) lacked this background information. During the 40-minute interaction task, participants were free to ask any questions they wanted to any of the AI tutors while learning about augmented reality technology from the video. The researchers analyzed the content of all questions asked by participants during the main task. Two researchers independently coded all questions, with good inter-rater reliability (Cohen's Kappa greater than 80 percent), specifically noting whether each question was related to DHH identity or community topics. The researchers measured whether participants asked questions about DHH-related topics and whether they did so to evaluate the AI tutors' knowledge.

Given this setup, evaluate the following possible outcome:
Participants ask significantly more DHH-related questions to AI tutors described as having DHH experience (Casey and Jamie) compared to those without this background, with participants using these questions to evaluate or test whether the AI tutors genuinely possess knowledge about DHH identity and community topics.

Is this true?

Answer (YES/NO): YES